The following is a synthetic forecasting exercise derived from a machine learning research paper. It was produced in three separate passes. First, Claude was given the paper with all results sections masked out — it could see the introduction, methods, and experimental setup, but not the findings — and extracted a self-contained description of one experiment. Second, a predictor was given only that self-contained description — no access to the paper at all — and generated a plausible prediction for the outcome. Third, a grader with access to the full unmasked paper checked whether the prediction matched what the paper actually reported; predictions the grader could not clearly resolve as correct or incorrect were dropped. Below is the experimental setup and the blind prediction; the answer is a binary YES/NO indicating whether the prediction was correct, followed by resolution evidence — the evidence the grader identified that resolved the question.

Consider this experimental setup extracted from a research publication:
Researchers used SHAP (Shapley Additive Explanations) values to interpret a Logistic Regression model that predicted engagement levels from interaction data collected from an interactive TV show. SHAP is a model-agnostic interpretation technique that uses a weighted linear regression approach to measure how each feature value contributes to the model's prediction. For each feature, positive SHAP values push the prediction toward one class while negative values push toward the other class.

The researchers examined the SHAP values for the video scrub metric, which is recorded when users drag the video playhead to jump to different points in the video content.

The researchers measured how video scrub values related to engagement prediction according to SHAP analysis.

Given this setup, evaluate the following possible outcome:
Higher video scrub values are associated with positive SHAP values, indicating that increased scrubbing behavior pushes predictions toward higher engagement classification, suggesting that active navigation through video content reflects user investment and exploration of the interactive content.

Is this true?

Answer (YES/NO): NO